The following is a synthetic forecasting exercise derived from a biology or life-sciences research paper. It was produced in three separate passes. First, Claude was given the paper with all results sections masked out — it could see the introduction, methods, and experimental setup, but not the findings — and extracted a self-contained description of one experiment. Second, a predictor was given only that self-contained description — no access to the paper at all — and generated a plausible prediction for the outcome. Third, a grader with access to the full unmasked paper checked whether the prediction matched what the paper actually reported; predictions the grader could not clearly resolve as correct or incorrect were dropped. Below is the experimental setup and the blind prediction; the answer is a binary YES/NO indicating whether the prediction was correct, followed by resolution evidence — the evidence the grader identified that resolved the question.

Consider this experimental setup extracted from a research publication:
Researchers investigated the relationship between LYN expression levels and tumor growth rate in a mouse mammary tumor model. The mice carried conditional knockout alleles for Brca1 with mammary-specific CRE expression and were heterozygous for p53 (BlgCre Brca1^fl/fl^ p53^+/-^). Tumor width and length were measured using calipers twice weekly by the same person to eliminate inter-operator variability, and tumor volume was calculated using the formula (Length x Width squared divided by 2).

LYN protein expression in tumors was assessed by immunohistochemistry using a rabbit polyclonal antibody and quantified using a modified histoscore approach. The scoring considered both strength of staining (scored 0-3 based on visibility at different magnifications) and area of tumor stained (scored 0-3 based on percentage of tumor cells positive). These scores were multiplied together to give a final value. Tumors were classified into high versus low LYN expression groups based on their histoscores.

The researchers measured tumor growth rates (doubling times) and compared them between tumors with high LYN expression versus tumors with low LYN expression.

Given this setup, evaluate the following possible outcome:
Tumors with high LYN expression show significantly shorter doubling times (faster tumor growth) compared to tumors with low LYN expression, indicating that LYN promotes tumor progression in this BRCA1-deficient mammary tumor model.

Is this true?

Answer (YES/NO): NO